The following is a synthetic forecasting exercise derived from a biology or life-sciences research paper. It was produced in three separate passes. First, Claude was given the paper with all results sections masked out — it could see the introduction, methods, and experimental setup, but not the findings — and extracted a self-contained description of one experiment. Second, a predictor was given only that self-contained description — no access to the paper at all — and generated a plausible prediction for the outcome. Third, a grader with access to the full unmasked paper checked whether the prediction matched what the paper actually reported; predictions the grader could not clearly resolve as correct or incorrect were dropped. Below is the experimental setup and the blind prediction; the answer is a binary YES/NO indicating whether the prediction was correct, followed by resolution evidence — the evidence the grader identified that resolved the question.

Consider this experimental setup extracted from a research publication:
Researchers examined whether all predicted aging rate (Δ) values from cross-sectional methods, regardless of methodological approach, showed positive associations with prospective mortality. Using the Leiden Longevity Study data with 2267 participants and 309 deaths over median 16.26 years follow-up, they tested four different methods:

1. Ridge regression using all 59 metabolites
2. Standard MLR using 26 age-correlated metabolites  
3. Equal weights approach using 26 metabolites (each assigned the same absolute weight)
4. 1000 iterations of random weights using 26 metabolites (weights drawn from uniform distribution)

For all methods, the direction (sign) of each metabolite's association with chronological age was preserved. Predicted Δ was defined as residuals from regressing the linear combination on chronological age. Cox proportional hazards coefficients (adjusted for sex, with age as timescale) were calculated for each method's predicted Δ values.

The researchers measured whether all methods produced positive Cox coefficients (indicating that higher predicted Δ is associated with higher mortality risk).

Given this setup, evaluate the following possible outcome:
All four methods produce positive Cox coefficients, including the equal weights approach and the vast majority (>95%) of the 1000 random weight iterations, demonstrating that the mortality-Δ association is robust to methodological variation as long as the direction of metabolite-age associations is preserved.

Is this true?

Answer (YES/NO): YES